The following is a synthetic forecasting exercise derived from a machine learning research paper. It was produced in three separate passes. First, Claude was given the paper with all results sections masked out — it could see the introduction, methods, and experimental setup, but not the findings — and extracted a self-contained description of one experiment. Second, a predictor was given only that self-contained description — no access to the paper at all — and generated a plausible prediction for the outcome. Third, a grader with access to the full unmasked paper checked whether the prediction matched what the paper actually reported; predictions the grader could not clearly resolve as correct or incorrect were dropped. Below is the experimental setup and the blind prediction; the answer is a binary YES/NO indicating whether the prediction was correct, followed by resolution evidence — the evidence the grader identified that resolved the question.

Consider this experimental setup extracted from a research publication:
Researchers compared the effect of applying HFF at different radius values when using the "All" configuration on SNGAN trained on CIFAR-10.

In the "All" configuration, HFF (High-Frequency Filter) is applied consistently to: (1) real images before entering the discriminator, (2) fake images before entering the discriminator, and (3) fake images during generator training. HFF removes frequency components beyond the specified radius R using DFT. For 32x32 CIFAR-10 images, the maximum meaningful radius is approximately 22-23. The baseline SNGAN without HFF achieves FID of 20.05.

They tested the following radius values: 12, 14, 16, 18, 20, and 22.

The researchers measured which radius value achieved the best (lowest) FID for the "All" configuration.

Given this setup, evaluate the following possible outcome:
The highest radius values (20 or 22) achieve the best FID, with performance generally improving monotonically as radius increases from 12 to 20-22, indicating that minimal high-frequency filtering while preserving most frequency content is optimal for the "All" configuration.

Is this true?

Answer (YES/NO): NO